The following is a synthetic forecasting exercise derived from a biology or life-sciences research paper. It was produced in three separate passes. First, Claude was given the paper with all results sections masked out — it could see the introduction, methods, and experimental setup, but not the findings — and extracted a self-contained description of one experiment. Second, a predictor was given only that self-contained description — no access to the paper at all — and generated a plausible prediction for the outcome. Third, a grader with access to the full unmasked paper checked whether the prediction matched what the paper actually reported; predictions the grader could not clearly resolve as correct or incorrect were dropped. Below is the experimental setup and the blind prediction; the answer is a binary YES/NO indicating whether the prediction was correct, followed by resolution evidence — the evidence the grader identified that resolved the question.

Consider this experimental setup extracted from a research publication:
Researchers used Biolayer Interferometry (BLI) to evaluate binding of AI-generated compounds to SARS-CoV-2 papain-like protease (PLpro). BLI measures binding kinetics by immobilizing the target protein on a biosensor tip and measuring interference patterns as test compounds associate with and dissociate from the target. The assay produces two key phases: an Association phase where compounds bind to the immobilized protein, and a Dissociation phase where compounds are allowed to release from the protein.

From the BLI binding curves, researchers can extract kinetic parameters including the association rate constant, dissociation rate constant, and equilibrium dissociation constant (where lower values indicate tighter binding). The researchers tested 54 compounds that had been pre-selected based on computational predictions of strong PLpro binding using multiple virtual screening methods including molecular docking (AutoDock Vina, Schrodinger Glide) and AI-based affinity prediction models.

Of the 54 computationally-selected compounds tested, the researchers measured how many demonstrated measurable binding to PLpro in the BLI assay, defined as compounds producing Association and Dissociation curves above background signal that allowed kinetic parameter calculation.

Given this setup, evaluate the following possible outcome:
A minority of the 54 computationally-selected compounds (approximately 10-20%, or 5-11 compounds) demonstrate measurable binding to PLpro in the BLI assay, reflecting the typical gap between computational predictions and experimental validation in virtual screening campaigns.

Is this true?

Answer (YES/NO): NO